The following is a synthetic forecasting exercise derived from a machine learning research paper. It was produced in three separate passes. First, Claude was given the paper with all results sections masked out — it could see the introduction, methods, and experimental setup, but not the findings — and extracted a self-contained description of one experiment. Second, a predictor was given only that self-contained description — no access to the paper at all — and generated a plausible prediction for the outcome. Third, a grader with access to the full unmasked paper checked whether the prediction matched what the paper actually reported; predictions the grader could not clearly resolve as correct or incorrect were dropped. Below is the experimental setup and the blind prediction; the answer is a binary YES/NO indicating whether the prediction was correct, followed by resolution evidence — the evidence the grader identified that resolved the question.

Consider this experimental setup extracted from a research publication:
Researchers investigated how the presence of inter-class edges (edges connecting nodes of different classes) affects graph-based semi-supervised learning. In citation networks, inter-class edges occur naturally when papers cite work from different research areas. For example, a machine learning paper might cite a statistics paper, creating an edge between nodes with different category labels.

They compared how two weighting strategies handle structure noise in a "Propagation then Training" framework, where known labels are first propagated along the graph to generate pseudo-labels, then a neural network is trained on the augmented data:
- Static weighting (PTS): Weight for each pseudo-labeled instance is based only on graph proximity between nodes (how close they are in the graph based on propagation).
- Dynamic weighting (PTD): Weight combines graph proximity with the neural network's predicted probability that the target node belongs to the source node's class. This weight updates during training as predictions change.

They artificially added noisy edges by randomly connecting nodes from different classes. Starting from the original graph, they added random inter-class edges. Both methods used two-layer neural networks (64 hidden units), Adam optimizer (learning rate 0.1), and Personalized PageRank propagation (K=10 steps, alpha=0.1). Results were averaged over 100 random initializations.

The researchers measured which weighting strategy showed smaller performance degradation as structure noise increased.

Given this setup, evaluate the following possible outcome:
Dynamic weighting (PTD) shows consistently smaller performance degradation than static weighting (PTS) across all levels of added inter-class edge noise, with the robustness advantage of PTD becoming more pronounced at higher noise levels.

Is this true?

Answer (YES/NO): YES